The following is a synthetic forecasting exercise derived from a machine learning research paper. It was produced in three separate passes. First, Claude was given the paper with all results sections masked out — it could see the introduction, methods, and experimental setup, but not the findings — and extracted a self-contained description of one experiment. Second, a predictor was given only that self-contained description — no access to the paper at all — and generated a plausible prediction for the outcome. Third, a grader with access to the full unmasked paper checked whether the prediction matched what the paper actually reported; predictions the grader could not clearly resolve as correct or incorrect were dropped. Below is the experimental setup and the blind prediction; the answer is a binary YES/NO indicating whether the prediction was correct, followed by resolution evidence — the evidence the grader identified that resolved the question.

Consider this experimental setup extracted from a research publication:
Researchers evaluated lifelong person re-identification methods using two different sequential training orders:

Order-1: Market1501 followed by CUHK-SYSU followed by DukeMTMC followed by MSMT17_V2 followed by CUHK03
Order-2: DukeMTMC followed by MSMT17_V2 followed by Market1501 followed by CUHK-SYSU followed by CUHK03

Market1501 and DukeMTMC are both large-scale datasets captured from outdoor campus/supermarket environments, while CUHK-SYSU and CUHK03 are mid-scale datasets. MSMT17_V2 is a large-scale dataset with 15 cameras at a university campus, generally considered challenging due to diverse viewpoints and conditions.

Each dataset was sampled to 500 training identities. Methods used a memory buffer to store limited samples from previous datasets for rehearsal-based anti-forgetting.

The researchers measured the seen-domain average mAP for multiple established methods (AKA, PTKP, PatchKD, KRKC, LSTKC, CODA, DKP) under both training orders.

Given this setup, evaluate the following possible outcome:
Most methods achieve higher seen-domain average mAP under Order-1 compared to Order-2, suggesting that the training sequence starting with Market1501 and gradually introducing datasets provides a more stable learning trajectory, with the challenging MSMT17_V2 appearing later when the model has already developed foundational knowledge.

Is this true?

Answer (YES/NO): YES